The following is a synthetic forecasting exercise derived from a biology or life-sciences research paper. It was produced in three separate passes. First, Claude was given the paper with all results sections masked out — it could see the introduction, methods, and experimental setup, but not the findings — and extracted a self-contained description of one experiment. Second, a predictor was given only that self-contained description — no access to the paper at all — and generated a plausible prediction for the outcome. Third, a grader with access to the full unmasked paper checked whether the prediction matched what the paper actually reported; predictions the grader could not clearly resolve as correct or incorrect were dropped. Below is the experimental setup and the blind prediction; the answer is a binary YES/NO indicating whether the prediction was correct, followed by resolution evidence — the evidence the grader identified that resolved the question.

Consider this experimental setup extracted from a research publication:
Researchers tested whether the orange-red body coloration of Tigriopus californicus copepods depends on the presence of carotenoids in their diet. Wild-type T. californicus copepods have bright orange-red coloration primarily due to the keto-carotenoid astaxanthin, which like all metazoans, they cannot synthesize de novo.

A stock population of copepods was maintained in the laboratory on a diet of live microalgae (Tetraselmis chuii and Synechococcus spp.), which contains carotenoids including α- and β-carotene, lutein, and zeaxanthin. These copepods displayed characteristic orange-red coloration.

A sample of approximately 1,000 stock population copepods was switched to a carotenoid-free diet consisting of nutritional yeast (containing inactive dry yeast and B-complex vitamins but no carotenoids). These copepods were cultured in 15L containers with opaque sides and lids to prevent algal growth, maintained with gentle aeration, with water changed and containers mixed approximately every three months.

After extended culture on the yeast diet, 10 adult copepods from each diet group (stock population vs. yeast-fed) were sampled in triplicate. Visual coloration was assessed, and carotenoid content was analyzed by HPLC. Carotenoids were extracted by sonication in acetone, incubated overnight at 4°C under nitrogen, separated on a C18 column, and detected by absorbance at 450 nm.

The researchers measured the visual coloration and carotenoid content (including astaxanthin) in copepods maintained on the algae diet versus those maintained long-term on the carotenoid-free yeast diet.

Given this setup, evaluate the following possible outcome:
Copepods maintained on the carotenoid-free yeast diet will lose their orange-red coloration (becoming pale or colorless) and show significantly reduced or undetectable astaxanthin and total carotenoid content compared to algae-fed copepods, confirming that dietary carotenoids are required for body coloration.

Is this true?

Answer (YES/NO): YES